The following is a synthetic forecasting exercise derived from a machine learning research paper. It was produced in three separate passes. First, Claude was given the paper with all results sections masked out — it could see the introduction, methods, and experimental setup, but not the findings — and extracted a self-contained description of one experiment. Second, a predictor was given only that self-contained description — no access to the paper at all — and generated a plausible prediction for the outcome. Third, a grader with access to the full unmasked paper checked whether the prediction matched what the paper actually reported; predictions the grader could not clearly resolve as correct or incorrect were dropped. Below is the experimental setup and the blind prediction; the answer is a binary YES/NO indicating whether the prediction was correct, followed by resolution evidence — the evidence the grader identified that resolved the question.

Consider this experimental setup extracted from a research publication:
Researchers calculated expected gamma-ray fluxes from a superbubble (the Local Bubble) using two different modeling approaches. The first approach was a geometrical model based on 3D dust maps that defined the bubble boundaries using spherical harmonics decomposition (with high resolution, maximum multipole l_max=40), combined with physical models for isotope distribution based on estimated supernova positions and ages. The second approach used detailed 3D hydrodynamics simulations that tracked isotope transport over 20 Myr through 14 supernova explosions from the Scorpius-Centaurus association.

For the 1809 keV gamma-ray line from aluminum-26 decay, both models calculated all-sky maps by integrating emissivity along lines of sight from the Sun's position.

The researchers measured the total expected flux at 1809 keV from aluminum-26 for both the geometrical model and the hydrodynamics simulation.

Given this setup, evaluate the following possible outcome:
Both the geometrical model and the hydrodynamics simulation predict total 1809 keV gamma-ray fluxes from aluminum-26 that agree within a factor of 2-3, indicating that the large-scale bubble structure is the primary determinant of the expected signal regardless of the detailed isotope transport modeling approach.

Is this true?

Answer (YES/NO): NO